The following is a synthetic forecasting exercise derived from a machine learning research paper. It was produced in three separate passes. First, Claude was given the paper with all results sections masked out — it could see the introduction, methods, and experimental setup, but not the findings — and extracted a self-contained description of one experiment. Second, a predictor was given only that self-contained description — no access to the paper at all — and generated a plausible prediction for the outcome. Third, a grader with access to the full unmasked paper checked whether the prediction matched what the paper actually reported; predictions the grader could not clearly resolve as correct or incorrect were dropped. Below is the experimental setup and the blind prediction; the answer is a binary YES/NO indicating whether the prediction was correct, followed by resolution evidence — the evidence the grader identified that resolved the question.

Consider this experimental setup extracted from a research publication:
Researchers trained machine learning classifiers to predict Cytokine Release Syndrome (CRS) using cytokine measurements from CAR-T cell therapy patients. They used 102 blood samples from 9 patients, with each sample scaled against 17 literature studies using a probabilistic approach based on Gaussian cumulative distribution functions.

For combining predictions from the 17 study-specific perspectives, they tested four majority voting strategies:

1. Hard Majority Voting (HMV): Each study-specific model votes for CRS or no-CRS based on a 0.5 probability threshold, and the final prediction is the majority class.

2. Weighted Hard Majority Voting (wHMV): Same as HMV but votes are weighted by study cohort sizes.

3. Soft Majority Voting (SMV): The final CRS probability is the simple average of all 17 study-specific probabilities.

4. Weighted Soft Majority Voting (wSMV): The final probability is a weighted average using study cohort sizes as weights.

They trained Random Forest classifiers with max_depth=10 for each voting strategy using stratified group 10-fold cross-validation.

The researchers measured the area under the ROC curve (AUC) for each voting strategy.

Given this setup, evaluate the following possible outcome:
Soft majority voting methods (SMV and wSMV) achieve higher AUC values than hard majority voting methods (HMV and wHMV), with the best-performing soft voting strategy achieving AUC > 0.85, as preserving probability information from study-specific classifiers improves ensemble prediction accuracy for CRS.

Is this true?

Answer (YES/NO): YES